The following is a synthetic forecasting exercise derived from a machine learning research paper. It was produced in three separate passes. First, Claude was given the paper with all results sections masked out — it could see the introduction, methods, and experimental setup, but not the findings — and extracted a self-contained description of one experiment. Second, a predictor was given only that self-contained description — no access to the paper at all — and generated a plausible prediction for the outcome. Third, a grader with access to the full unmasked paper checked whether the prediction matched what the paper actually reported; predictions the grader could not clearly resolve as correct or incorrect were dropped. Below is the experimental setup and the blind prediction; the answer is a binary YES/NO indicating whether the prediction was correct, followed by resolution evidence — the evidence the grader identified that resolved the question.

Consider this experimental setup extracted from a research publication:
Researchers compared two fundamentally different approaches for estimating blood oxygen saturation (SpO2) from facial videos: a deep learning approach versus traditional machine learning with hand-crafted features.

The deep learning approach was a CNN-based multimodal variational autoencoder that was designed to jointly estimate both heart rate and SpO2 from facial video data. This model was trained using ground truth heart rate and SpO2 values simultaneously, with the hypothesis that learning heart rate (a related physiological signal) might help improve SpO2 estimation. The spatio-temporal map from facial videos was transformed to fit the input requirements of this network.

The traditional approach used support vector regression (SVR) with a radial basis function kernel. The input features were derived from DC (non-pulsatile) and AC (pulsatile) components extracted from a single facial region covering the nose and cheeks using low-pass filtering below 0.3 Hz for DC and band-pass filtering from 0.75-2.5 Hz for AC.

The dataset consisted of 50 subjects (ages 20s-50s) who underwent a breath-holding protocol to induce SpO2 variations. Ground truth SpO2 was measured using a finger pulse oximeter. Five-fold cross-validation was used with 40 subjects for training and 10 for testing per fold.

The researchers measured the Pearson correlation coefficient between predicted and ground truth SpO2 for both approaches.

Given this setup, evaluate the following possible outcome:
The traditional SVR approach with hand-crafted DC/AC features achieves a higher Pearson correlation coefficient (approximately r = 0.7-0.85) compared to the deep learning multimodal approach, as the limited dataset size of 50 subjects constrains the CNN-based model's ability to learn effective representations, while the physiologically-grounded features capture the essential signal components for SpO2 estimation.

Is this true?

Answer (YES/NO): NO